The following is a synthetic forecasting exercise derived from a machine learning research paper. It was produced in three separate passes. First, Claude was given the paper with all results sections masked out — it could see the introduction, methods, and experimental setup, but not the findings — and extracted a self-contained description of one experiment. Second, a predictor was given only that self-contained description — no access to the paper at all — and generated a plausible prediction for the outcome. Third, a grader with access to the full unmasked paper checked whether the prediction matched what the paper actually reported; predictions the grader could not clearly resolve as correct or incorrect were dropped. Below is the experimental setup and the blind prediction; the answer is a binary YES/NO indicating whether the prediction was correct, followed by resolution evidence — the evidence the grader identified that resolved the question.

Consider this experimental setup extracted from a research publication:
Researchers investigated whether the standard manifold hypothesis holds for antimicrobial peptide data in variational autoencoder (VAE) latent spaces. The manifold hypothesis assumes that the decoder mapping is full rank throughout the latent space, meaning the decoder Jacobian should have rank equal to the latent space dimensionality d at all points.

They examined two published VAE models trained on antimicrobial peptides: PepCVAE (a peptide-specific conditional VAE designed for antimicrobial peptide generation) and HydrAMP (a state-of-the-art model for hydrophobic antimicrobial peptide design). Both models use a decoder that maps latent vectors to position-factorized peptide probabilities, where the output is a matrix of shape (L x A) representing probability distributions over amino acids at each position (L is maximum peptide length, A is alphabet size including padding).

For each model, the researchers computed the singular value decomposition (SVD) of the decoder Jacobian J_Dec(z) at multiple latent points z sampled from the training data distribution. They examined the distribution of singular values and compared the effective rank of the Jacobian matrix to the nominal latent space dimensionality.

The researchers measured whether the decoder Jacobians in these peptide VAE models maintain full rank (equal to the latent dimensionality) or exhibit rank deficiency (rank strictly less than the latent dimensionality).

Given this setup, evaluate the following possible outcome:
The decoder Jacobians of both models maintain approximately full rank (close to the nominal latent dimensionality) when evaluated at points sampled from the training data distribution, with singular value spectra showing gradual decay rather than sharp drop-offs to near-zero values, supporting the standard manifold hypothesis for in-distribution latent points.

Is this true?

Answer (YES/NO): NO